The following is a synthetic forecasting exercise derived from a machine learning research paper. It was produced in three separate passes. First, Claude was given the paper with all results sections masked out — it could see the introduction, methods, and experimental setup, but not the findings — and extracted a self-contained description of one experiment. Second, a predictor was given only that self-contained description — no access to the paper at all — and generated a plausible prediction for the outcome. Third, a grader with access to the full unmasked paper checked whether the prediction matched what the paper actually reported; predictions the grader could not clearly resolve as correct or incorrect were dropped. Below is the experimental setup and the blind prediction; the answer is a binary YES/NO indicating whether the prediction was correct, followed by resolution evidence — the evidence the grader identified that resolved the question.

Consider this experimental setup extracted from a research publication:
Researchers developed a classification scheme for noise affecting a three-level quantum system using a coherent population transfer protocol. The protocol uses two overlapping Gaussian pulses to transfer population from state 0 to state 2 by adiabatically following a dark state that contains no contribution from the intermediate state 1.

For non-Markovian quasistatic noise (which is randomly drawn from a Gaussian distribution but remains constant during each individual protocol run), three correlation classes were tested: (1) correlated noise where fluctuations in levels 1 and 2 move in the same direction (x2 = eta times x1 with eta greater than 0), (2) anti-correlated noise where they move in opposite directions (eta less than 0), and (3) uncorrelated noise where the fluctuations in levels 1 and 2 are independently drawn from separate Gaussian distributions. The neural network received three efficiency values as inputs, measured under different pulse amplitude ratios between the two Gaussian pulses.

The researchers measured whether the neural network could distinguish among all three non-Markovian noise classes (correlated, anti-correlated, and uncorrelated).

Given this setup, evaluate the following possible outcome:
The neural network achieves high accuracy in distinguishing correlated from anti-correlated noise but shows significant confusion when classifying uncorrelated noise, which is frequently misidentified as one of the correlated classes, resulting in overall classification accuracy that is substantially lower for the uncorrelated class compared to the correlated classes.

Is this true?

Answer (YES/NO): NO